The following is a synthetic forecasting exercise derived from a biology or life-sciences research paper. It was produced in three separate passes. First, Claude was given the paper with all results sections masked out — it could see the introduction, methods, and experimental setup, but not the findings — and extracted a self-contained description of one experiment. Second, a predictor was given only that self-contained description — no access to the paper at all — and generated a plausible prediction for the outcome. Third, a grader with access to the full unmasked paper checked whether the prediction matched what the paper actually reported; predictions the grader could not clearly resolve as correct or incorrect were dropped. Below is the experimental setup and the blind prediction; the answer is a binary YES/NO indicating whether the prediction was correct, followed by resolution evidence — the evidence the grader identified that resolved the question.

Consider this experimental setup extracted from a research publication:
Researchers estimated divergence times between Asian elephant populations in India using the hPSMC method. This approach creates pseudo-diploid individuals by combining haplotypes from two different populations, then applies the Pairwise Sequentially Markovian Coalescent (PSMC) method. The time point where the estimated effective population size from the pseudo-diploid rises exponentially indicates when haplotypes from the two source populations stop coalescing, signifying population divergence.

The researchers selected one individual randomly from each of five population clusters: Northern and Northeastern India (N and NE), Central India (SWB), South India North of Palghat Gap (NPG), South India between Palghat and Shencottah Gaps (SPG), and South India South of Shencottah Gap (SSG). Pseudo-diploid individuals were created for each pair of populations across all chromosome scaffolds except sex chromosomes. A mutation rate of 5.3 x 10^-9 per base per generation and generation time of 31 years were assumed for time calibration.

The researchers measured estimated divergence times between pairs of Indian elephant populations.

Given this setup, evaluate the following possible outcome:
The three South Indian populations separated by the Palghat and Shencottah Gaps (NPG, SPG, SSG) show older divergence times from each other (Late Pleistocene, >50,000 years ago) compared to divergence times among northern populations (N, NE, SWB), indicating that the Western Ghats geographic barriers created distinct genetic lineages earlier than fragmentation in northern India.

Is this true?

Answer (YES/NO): NO